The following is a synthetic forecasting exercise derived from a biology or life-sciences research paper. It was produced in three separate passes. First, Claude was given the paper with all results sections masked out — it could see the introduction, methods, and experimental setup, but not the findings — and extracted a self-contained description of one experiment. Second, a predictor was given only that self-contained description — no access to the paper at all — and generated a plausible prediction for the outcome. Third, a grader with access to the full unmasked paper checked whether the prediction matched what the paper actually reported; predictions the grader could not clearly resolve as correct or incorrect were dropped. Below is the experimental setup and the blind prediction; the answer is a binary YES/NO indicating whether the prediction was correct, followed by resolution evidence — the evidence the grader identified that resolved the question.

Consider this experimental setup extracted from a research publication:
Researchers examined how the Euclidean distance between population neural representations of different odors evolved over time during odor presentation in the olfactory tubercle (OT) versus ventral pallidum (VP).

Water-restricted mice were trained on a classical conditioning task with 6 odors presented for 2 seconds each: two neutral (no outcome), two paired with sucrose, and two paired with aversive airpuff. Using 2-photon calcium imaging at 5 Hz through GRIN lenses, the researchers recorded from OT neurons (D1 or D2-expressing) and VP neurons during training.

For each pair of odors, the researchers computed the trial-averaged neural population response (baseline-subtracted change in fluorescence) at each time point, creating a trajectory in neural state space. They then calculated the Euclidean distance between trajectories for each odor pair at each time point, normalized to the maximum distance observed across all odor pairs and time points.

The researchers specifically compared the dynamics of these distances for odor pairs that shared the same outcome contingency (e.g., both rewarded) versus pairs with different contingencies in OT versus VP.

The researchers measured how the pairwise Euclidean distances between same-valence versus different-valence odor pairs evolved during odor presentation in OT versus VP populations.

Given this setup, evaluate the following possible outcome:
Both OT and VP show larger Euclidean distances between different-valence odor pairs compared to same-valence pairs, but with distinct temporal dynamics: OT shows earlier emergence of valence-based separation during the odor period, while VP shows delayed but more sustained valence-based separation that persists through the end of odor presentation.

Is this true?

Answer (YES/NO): NO